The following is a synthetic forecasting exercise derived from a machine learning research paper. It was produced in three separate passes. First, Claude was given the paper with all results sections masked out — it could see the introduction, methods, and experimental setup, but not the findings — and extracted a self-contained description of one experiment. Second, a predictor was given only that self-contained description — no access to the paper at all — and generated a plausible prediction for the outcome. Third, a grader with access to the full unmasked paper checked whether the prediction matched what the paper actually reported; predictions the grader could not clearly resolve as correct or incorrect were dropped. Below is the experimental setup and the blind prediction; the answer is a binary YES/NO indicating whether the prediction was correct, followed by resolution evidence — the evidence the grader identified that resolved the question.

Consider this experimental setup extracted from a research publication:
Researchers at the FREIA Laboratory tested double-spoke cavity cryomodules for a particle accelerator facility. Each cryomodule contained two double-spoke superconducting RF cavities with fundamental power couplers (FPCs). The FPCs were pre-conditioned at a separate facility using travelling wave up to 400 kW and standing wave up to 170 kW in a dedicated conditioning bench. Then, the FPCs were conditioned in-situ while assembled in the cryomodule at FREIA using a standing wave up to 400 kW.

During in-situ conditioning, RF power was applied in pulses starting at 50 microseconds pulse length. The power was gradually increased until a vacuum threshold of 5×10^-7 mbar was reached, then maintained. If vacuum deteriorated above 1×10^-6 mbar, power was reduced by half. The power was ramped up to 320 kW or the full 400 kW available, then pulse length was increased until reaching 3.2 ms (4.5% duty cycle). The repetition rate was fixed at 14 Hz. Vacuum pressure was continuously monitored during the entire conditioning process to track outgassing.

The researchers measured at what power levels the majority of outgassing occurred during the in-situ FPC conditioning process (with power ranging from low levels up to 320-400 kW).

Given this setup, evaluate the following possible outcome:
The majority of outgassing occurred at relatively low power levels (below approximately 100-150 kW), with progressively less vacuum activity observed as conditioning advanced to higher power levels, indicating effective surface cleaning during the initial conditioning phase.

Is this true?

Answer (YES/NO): YES